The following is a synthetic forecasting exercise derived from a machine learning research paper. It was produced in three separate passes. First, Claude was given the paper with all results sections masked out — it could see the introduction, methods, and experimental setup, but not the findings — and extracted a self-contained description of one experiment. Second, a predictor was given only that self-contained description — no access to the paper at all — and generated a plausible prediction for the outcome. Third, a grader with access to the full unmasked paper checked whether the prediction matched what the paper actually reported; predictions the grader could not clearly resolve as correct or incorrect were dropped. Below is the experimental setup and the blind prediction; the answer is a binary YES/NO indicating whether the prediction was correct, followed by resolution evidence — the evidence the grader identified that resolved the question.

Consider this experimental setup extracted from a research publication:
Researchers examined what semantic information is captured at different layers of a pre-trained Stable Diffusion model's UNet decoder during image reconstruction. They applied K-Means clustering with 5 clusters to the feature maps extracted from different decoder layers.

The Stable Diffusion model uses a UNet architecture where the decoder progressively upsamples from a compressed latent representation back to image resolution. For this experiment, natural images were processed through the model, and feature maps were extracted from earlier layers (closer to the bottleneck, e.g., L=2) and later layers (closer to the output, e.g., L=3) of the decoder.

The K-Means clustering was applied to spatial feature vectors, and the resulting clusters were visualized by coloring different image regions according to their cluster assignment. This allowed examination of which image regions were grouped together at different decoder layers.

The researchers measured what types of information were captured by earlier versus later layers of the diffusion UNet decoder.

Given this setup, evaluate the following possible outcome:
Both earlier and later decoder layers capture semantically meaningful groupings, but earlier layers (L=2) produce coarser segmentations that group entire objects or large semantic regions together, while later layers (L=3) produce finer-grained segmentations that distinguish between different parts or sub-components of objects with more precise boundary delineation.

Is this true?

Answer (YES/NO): NO